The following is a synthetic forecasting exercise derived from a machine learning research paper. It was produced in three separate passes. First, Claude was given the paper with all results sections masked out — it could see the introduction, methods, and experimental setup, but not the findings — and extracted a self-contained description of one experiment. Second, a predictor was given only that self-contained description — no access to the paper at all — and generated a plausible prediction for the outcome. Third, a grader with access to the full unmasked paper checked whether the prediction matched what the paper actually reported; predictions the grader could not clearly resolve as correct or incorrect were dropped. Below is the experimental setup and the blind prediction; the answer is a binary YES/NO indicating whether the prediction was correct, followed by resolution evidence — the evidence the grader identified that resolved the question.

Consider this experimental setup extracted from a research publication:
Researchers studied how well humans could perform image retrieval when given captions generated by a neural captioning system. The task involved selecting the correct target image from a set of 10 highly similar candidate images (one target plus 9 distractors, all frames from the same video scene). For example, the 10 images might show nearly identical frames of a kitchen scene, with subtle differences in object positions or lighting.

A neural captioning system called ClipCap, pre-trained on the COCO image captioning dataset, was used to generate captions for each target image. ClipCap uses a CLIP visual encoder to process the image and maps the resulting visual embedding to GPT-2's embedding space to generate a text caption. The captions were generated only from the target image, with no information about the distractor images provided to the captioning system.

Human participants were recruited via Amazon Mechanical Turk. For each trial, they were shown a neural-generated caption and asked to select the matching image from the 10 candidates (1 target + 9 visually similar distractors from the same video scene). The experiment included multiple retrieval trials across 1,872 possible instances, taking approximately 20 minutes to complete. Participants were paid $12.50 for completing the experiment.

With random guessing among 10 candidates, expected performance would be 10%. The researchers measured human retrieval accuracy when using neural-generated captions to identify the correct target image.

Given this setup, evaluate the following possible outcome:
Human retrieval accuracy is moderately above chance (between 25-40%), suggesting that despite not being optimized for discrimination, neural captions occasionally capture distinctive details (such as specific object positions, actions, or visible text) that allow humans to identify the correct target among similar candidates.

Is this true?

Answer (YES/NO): NO